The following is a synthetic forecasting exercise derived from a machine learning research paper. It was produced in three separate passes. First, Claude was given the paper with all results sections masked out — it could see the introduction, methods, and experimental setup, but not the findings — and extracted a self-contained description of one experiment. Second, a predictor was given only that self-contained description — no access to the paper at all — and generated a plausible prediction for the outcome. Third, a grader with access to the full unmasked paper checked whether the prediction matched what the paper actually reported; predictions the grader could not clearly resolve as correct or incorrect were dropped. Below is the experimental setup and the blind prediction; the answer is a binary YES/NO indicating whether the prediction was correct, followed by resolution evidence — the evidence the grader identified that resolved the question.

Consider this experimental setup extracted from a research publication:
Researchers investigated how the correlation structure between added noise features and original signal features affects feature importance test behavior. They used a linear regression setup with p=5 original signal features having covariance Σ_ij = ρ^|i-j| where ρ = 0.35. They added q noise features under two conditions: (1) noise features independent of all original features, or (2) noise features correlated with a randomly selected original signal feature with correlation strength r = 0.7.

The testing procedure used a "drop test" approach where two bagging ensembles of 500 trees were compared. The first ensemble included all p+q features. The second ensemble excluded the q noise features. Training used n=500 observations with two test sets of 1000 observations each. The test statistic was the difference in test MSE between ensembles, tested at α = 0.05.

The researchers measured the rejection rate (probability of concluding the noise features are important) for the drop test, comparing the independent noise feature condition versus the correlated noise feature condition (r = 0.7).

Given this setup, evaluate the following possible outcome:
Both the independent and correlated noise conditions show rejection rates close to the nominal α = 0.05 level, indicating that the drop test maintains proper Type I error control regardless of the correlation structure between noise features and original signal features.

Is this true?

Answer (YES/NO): NO